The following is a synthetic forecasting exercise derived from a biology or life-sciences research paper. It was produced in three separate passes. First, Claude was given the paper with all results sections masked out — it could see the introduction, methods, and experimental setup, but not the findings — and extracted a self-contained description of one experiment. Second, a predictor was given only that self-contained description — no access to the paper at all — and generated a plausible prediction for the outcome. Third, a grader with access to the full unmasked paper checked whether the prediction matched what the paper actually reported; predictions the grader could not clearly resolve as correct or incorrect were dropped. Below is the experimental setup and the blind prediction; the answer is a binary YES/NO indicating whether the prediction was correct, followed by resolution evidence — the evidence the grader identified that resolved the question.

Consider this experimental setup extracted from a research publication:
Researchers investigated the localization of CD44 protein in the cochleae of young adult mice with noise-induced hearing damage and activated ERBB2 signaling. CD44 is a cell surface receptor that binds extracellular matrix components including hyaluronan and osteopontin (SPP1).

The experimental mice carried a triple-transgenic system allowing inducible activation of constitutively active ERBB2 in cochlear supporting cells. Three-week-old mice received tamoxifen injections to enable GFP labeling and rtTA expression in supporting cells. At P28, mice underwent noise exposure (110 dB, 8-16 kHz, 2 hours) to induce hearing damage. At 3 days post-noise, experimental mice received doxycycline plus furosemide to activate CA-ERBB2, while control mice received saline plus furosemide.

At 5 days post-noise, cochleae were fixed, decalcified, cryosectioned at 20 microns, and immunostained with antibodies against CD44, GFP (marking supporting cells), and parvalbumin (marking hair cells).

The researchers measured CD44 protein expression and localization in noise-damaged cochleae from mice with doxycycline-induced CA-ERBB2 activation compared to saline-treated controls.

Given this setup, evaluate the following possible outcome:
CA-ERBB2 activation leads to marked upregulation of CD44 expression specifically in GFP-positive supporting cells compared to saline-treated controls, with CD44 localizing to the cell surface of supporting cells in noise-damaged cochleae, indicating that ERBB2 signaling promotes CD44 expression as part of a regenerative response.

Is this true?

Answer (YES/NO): NO